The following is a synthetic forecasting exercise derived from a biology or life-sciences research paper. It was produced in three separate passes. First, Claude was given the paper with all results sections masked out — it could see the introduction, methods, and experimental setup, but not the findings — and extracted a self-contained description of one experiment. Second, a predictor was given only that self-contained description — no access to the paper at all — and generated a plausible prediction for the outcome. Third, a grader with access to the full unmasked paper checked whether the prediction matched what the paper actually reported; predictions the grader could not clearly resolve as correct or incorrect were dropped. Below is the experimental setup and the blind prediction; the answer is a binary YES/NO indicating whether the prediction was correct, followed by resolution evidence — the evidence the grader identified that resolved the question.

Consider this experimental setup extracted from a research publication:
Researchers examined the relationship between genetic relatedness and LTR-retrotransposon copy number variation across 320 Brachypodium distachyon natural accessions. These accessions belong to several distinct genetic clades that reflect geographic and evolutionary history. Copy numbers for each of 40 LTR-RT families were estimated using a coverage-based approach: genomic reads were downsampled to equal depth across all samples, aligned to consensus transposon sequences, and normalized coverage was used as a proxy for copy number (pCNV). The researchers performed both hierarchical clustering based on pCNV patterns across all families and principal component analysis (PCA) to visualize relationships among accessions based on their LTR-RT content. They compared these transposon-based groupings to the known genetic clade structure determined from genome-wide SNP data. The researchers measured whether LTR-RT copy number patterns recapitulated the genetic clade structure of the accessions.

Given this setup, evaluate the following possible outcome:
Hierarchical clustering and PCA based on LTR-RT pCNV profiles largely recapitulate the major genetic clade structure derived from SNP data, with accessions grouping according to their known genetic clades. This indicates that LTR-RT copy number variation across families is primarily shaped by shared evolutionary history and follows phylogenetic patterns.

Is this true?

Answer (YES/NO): NO